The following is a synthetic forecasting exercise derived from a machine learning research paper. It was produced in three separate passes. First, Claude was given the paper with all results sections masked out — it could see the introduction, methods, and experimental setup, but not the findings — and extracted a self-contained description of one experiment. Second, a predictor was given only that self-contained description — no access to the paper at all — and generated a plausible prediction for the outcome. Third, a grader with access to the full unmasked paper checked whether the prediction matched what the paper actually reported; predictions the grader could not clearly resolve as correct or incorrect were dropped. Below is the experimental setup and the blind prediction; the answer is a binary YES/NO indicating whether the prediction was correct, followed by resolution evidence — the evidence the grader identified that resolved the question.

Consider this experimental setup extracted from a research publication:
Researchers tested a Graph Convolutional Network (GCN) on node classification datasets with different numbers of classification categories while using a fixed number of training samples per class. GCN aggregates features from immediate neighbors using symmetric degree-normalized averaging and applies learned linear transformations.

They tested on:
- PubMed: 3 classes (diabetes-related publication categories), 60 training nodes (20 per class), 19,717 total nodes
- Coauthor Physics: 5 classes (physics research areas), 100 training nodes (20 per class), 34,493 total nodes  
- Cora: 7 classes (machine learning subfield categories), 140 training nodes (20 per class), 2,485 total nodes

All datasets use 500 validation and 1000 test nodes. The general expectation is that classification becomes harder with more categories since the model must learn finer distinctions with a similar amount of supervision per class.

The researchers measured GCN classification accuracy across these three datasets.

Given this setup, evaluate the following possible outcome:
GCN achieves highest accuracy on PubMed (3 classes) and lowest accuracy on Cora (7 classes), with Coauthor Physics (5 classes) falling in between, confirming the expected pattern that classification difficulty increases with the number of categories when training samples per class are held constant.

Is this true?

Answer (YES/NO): NO